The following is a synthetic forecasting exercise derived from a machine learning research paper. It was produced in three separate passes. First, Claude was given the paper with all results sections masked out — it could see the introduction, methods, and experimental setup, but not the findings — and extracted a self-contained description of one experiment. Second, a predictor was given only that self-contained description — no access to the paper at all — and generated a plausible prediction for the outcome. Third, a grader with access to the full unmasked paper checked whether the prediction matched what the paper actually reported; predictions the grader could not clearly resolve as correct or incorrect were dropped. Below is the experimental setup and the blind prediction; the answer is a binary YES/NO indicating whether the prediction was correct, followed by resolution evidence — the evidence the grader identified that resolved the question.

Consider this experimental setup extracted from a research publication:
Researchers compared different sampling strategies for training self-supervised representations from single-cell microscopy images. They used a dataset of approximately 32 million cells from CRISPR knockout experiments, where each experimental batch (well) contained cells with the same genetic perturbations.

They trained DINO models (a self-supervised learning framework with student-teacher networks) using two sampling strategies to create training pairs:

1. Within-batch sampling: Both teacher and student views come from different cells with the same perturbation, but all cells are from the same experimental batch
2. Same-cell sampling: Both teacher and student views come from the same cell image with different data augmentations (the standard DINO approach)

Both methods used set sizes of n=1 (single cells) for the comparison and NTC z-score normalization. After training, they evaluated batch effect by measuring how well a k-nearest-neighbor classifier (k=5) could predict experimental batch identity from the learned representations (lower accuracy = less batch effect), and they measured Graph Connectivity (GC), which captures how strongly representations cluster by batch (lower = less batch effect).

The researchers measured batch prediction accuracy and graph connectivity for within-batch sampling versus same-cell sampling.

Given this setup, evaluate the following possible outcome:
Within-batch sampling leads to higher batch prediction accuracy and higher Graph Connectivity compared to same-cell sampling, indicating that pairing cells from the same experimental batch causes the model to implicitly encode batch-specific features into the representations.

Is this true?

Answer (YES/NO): YES